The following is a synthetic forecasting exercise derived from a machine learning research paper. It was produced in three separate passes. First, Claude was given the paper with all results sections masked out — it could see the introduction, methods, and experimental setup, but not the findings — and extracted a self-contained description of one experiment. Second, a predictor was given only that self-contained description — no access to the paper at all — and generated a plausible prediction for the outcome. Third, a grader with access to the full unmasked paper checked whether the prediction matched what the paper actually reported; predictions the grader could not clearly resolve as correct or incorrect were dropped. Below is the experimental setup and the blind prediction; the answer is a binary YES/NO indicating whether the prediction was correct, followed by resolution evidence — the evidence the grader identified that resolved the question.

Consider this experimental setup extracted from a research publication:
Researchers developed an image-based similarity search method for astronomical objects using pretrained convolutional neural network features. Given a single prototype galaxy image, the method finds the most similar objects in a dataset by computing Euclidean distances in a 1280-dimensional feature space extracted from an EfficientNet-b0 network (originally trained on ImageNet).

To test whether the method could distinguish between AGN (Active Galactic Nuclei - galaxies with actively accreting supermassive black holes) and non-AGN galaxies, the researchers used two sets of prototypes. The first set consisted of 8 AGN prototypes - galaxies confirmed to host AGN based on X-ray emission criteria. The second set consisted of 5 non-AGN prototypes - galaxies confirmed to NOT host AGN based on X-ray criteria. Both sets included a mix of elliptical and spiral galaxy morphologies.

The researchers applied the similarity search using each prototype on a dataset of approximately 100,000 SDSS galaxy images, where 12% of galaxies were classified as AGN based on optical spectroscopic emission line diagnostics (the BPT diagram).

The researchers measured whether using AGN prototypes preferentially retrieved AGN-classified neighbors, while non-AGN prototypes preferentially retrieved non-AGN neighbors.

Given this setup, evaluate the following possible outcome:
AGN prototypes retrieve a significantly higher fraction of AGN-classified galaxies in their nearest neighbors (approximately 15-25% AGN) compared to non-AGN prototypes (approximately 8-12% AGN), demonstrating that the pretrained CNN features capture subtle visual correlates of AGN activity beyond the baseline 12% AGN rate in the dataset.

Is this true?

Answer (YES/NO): NO